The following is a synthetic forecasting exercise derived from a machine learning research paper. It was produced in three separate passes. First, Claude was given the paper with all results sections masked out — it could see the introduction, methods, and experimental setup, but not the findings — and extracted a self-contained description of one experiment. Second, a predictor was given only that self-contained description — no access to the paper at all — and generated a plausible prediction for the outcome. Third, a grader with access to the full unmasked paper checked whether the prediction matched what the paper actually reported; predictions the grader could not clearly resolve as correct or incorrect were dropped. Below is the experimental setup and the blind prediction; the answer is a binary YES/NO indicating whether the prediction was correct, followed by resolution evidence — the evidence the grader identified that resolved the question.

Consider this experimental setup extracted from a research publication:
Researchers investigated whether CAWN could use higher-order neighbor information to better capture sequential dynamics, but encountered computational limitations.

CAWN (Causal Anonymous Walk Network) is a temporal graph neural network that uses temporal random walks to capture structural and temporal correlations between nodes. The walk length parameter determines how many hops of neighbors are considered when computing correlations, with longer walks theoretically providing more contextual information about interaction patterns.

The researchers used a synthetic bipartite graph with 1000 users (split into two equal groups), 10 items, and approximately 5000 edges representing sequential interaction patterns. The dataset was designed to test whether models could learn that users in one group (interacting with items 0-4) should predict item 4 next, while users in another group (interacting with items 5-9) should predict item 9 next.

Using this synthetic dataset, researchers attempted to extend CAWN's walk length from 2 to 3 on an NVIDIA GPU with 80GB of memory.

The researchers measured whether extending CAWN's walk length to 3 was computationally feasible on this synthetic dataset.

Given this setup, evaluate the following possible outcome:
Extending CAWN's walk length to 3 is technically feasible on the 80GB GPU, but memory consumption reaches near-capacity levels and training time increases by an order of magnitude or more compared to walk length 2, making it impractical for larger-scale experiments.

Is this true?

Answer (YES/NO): NO